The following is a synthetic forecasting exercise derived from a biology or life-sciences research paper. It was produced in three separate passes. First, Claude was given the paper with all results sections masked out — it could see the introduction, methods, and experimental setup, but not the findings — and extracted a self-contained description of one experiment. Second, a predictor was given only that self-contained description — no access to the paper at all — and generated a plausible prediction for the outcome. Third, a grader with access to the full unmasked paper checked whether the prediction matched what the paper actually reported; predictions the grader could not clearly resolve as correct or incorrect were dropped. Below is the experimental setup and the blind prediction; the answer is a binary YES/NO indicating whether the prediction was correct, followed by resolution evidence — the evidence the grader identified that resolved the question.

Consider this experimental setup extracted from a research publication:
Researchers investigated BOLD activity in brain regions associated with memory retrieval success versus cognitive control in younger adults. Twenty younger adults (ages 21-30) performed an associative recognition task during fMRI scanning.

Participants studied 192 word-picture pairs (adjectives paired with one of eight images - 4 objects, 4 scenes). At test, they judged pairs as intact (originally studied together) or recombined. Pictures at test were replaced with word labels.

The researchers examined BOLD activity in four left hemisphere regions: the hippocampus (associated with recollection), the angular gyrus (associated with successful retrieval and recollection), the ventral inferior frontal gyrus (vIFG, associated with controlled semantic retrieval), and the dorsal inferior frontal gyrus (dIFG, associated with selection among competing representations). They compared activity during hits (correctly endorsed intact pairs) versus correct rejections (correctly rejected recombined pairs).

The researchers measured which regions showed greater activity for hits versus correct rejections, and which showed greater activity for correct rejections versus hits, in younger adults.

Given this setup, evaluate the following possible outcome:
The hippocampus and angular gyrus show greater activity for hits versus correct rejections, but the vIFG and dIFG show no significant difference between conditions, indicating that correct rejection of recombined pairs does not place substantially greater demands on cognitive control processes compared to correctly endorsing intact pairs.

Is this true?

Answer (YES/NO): NO